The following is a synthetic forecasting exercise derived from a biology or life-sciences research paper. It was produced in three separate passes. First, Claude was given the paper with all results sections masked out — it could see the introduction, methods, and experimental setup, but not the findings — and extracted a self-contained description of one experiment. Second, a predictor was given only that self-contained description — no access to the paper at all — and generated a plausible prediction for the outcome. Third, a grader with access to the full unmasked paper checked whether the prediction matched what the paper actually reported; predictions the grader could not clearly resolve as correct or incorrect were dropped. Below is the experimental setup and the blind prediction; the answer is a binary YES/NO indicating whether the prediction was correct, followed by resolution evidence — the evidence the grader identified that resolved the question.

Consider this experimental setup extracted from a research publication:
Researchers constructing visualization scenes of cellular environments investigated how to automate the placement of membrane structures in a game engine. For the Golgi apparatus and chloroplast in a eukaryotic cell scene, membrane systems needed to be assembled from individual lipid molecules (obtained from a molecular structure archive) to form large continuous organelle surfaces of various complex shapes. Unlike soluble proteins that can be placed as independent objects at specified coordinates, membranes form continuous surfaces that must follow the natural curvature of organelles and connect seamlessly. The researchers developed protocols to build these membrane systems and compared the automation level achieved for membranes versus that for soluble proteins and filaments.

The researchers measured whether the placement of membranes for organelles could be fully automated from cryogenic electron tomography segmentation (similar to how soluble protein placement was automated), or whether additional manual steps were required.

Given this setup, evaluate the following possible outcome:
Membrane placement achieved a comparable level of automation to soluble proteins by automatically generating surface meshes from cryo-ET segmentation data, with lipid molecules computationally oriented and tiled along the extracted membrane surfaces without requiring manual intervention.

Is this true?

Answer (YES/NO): NO